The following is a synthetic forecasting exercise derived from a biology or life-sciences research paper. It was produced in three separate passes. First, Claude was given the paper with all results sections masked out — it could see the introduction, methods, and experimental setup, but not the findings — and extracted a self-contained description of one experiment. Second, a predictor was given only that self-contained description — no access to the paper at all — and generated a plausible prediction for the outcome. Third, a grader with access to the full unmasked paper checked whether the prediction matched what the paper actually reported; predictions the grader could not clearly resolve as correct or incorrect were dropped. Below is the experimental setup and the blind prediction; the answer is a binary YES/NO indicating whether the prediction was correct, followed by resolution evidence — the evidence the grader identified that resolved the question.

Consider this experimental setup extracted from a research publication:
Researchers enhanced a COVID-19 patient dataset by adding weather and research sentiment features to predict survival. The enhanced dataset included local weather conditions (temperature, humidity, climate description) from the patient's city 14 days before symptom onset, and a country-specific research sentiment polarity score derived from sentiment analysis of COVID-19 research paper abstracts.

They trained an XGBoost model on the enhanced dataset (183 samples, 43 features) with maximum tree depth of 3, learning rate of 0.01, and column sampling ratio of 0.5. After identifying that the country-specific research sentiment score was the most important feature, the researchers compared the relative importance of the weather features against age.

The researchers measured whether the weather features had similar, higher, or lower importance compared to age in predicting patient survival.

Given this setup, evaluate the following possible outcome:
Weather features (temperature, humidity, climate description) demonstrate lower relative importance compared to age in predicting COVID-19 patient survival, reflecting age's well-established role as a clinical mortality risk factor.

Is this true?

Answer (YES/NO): NO